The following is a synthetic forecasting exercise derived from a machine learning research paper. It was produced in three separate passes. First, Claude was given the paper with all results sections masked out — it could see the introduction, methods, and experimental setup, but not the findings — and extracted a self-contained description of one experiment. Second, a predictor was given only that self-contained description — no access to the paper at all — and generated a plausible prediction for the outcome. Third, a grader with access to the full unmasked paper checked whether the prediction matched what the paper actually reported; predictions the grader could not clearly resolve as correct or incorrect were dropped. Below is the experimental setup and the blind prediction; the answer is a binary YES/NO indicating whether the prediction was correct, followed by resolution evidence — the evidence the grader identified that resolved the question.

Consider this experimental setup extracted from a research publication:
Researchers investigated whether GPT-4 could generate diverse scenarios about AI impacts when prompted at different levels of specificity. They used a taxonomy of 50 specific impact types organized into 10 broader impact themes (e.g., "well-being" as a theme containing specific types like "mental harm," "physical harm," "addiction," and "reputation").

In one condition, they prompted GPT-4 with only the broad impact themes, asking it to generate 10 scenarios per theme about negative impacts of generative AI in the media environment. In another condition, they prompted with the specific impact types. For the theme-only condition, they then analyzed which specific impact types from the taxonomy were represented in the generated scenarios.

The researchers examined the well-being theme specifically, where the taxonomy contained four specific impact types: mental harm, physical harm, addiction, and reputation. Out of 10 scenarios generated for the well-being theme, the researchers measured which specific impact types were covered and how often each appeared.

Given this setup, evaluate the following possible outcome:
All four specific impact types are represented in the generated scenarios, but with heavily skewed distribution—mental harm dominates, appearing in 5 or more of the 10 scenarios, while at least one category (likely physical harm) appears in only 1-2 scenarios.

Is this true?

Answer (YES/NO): NO